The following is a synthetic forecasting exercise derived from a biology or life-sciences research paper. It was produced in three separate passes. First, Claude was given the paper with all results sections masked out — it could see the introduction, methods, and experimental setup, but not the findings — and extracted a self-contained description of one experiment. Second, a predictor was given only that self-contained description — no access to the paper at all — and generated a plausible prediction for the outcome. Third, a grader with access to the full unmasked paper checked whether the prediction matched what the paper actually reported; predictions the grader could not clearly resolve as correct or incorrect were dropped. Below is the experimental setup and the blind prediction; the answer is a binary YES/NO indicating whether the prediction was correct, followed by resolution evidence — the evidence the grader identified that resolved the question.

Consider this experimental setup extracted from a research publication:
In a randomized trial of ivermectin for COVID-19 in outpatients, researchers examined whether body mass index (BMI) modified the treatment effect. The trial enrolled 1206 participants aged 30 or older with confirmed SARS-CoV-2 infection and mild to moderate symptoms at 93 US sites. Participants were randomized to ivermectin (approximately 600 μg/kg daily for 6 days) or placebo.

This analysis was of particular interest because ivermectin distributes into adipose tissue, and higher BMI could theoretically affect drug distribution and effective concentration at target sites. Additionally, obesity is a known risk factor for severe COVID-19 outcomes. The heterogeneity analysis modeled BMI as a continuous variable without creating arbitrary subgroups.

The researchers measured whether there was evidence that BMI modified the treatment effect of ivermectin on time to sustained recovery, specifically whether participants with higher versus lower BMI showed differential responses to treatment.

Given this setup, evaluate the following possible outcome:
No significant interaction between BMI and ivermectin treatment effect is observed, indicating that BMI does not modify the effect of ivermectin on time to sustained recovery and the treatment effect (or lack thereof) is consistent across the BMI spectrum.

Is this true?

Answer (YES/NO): YES